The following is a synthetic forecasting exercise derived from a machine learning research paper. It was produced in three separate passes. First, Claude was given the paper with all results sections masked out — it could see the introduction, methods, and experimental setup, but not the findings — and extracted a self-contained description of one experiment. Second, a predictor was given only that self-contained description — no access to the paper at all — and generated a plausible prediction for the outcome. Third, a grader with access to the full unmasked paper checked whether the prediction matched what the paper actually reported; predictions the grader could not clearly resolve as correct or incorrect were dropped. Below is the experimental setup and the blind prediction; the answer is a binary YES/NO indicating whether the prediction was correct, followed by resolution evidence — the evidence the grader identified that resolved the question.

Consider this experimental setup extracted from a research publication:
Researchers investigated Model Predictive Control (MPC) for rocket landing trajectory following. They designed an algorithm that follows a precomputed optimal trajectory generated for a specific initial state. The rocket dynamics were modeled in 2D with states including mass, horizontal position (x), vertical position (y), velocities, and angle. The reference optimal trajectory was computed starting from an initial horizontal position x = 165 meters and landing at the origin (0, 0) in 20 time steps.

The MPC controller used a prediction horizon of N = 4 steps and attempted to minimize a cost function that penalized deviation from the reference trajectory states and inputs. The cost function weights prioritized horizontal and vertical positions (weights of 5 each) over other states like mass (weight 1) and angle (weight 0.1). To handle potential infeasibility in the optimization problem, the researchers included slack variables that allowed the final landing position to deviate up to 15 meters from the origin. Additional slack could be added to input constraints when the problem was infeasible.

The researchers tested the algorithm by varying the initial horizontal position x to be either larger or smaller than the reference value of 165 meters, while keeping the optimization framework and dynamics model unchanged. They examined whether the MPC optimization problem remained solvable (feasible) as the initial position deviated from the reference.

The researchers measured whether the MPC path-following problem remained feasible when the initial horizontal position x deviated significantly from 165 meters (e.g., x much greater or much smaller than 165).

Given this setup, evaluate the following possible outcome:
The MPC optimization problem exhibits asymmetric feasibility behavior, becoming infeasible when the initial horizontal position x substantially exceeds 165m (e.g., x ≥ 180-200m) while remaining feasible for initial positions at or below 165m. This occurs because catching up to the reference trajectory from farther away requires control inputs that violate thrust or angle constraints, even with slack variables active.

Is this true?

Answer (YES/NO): NO